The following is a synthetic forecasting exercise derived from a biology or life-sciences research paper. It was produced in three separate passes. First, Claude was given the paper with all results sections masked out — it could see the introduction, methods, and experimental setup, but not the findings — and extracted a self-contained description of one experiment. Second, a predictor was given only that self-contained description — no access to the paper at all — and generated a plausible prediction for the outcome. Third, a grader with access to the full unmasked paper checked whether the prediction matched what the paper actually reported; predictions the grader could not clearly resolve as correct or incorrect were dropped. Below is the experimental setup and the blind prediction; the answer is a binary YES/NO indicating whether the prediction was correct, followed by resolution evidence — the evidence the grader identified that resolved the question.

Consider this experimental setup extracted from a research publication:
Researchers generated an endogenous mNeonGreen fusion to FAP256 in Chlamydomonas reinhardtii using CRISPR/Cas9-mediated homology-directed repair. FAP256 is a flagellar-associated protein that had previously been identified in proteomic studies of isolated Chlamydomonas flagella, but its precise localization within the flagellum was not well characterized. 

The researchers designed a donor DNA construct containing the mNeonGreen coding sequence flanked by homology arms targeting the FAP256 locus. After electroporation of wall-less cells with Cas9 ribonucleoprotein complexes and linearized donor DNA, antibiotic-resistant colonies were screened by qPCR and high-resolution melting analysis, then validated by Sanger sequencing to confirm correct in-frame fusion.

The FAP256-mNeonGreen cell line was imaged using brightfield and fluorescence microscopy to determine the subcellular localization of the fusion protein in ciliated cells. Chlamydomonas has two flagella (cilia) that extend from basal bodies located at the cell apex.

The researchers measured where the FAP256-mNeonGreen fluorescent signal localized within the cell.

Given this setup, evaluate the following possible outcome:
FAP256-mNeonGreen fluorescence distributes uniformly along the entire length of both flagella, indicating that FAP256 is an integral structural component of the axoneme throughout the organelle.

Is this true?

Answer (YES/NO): NO